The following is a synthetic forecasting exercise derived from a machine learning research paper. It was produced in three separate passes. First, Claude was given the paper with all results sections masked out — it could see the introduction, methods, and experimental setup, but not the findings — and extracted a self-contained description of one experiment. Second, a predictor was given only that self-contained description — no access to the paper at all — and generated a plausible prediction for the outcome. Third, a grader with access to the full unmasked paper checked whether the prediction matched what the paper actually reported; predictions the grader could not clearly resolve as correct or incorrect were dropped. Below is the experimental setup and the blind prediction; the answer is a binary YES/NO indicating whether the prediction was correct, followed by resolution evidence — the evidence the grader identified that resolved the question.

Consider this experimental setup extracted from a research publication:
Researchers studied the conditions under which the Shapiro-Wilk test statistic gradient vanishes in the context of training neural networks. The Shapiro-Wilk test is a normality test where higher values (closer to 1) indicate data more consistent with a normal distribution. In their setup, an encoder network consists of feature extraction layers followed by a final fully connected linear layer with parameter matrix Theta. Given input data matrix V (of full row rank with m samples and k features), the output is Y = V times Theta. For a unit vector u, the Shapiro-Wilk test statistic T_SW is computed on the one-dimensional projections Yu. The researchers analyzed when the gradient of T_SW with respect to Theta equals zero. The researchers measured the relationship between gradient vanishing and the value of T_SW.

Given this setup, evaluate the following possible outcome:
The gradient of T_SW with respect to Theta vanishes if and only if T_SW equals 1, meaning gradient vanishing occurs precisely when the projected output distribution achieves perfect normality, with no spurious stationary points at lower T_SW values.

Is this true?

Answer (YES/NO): YES